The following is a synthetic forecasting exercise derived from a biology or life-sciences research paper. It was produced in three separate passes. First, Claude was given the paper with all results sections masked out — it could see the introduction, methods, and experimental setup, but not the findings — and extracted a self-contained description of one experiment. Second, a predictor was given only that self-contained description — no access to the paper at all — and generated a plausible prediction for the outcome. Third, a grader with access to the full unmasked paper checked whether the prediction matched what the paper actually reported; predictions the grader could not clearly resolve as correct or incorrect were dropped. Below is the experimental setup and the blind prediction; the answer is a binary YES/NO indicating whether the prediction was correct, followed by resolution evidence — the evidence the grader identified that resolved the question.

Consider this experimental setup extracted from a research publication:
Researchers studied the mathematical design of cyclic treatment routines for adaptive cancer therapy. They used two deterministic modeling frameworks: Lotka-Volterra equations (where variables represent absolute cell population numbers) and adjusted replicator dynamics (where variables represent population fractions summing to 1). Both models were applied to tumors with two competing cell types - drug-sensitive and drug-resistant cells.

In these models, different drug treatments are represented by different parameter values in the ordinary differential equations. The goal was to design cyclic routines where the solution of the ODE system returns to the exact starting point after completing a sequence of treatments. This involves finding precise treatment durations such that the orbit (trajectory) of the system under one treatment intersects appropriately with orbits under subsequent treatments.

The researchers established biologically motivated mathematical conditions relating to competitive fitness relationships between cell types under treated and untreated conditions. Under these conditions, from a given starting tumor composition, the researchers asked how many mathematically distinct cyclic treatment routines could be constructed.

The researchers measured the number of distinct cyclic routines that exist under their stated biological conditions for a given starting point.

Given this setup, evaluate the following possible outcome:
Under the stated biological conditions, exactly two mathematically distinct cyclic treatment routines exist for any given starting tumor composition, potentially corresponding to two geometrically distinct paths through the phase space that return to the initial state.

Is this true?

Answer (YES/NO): NO